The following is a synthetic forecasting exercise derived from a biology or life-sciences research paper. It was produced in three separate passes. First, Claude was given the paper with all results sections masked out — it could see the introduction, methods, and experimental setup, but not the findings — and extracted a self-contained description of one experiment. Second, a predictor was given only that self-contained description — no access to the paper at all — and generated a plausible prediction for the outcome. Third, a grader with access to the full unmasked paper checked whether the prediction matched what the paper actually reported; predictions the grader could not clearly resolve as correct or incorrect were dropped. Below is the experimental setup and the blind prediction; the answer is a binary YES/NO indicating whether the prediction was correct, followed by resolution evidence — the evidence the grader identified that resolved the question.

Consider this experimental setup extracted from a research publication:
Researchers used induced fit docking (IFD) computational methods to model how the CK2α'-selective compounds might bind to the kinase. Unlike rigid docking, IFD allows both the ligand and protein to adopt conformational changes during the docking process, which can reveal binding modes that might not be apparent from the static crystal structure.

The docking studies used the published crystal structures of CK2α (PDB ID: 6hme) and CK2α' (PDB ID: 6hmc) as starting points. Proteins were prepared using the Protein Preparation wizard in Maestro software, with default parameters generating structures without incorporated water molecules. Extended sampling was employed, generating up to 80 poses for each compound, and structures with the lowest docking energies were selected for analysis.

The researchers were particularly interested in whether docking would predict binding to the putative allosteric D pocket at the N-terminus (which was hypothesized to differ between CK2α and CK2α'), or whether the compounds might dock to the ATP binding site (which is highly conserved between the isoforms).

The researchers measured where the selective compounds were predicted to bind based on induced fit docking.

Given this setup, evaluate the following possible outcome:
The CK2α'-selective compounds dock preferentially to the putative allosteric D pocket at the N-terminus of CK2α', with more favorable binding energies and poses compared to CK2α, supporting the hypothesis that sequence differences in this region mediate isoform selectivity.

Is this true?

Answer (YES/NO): NO